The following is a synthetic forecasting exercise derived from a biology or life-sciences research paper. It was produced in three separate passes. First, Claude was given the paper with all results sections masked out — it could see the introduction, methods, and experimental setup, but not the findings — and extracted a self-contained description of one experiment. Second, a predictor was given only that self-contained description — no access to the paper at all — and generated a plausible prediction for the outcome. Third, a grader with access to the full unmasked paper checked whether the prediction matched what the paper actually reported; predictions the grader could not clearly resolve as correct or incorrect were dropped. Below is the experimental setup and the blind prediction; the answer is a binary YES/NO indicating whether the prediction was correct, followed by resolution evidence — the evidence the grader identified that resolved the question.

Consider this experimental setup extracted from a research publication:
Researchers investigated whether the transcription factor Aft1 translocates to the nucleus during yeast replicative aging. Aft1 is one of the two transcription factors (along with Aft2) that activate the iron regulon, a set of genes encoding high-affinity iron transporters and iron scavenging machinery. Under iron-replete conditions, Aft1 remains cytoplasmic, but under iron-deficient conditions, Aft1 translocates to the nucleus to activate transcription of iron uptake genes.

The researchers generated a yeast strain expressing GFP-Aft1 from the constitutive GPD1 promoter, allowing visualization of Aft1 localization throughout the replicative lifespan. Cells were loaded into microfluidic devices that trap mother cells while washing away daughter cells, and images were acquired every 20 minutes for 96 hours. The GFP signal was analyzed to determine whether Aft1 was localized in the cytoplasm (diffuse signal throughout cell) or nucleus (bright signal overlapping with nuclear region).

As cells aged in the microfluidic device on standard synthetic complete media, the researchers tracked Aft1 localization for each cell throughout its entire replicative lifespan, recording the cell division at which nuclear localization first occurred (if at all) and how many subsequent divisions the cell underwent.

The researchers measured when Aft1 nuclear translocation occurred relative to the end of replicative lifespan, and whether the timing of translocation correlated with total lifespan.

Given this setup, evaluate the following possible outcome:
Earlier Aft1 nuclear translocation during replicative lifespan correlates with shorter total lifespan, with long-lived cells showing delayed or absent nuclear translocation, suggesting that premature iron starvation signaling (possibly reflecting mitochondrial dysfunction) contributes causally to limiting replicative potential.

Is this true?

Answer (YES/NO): YES